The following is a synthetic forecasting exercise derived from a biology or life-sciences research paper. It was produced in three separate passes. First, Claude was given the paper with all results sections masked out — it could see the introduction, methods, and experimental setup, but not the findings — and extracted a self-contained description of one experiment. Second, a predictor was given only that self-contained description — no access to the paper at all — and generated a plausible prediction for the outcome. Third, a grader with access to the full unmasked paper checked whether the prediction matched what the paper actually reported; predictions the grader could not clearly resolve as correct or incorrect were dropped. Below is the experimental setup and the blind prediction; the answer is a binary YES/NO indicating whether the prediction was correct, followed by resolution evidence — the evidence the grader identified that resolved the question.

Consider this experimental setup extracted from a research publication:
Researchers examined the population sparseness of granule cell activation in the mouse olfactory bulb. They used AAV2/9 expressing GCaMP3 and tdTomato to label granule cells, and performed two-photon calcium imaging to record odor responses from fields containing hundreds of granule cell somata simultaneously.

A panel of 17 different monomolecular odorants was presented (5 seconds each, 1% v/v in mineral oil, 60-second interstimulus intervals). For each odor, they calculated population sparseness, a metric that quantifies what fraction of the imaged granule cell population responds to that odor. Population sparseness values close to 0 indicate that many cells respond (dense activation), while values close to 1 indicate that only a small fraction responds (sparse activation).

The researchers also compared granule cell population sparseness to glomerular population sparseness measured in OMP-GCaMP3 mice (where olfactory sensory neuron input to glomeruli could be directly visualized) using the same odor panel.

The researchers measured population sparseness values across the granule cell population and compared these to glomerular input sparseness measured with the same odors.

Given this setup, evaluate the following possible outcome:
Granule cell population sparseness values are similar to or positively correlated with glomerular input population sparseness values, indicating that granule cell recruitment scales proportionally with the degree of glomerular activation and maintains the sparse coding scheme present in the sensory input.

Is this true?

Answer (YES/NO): YES